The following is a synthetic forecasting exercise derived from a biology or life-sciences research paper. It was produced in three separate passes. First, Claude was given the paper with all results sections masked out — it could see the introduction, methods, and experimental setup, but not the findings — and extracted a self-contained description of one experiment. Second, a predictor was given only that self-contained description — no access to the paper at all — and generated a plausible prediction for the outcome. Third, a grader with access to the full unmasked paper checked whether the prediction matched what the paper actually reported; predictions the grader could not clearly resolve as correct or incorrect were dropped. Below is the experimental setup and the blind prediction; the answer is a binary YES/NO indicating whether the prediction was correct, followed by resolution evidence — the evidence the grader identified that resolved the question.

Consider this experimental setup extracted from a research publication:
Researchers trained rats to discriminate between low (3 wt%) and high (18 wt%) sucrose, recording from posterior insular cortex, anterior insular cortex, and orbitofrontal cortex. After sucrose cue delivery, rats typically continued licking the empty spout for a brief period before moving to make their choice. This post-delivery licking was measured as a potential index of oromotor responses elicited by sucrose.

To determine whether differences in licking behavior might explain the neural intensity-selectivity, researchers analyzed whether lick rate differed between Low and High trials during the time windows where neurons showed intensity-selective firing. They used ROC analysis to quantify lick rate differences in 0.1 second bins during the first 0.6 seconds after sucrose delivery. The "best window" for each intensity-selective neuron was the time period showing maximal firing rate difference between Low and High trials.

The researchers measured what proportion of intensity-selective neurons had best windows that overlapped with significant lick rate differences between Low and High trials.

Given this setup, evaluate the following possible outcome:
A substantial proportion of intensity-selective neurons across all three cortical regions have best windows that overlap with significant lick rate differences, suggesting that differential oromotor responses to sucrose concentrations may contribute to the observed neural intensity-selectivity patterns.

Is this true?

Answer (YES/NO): NO